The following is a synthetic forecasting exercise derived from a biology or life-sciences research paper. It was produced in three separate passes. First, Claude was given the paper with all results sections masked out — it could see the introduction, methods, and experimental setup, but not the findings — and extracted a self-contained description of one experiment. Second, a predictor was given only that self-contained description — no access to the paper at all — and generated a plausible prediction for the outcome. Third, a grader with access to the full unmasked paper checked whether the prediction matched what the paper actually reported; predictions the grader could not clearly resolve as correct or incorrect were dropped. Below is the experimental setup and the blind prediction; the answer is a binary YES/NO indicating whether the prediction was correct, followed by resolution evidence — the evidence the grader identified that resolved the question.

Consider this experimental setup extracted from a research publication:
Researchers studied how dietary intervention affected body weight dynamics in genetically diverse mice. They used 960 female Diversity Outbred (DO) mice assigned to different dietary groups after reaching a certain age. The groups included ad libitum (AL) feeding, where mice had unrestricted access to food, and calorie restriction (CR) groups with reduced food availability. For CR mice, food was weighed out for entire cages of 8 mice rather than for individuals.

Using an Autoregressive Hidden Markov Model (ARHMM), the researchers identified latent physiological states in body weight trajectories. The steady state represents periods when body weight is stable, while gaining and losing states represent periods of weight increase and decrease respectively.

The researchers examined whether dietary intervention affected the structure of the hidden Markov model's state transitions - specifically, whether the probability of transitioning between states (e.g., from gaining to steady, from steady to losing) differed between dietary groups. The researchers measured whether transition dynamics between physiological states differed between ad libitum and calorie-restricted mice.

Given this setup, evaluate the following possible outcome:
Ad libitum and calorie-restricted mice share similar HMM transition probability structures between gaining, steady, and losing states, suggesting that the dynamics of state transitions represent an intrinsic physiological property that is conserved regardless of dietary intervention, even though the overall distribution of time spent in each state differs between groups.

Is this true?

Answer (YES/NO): NO